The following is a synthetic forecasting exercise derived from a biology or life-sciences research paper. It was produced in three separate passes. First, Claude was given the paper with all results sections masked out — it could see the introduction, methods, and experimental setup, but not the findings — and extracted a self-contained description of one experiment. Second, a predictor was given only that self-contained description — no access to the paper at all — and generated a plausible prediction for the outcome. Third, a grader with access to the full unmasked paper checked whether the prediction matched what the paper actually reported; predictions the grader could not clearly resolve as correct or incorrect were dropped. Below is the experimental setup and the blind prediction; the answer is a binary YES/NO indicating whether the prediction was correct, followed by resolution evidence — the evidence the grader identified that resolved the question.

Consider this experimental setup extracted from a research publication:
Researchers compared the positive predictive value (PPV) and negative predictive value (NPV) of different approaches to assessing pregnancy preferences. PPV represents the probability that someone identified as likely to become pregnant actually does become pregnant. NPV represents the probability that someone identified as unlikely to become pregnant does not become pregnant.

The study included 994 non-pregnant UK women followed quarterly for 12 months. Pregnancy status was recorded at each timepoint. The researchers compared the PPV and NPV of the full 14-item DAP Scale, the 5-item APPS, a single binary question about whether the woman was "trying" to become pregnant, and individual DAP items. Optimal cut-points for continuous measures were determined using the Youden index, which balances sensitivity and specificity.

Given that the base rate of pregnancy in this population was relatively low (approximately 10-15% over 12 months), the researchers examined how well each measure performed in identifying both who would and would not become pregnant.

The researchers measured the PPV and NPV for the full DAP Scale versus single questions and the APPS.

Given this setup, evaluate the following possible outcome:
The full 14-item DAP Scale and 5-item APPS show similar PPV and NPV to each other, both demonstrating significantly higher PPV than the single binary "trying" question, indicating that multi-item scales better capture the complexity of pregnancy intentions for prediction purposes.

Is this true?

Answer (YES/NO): NO